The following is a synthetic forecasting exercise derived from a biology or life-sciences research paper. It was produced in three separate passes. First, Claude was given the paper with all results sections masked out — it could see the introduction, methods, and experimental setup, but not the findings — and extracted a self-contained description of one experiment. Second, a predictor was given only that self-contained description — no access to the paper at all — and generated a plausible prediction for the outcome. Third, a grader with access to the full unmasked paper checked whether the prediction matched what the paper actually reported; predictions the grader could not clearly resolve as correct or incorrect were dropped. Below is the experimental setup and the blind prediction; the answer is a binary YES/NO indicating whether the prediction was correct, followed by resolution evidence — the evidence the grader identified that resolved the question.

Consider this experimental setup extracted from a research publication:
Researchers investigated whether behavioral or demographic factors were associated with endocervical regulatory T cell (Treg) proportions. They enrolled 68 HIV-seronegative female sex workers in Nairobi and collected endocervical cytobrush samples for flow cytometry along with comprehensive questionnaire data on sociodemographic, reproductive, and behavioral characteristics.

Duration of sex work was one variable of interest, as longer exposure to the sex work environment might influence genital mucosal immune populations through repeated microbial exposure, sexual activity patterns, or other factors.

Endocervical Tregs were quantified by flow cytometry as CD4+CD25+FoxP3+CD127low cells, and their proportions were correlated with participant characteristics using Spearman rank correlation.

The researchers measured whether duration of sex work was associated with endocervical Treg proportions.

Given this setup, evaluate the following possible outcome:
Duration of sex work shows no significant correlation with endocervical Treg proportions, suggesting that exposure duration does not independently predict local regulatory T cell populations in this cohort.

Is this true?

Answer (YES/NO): NO